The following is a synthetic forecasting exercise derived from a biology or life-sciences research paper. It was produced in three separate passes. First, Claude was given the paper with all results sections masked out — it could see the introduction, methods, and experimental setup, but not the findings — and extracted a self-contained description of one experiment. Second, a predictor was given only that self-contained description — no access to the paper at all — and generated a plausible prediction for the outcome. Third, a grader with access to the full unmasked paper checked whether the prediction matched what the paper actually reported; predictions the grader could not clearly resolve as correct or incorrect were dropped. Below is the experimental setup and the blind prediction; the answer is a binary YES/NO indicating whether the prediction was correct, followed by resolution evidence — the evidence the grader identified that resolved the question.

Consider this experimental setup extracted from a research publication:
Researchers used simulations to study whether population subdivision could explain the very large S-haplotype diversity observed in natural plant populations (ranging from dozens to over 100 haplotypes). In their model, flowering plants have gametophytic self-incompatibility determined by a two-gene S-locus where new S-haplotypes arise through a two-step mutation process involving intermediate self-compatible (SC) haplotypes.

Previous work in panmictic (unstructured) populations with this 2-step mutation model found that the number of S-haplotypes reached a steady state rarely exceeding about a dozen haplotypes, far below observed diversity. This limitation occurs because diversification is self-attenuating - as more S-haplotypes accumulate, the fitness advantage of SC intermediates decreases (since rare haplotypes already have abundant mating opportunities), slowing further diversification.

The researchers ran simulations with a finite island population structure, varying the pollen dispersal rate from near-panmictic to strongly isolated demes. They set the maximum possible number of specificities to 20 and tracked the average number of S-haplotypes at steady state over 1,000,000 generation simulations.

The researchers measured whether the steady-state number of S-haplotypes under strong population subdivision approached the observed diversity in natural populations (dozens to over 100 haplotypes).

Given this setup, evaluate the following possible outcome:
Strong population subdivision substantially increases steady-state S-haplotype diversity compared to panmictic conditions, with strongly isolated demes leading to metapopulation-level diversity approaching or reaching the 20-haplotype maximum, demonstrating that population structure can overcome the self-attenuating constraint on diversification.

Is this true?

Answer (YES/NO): NO